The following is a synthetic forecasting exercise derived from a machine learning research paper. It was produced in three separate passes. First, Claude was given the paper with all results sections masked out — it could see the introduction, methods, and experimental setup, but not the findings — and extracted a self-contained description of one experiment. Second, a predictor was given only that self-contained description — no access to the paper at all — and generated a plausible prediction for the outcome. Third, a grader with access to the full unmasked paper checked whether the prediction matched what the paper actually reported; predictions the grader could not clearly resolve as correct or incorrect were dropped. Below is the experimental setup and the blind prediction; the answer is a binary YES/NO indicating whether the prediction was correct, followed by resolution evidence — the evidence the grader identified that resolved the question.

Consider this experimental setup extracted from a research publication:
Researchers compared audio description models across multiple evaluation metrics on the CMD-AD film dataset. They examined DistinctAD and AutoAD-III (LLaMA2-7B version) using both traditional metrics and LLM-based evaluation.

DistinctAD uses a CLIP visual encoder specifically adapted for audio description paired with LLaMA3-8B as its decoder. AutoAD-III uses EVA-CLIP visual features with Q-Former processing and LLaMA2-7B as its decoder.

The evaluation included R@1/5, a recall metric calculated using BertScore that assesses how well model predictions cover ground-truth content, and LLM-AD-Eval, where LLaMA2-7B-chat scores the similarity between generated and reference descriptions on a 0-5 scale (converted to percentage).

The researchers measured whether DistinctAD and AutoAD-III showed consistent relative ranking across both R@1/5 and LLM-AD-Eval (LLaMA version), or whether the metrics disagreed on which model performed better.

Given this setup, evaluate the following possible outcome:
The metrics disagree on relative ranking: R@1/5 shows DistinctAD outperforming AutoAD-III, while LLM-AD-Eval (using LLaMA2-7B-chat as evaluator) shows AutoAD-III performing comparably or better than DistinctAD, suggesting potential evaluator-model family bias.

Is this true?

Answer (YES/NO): YES